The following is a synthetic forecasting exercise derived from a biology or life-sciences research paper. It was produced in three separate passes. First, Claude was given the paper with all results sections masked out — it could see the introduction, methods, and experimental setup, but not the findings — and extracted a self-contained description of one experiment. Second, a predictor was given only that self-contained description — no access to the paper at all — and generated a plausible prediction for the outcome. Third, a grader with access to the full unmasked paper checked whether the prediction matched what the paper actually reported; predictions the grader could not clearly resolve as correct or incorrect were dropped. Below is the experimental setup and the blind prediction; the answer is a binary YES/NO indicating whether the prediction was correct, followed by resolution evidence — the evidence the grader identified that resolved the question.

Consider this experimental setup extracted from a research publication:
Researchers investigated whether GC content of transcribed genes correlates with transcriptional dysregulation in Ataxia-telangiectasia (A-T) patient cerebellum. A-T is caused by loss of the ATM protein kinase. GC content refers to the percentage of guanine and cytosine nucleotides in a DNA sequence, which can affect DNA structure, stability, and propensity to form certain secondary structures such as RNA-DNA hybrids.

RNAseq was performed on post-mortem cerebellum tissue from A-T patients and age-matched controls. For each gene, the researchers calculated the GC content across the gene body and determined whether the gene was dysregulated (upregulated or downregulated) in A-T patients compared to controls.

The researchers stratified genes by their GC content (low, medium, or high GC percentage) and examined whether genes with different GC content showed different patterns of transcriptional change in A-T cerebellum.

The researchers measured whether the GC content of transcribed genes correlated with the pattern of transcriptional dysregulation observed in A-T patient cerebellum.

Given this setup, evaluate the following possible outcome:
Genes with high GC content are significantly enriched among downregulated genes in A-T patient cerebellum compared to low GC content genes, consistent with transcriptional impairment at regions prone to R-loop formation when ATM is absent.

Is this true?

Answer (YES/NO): YES